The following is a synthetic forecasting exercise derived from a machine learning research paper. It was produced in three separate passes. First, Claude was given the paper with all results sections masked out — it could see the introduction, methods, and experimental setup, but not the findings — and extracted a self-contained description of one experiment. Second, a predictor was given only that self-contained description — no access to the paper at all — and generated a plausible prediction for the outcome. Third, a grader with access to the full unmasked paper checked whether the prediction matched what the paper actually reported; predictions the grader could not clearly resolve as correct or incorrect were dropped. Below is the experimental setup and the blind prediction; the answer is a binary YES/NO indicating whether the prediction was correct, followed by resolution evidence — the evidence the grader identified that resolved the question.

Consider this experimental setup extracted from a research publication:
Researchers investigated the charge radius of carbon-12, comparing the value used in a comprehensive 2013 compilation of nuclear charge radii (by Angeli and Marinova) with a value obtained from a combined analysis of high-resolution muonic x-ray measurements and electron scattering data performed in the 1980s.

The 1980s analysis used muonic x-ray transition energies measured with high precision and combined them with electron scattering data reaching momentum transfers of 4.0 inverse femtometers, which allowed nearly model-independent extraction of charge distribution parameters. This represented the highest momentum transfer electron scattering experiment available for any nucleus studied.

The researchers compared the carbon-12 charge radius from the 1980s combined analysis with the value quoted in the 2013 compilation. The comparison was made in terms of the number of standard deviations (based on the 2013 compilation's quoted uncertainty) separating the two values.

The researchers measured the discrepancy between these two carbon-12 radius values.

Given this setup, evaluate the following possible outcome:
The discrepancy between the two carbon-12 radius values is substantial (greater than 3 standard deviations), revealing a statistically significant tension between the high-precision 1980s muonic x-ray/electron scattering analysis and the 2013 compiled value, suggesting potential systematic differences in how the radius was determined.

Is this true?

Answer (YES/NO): YES